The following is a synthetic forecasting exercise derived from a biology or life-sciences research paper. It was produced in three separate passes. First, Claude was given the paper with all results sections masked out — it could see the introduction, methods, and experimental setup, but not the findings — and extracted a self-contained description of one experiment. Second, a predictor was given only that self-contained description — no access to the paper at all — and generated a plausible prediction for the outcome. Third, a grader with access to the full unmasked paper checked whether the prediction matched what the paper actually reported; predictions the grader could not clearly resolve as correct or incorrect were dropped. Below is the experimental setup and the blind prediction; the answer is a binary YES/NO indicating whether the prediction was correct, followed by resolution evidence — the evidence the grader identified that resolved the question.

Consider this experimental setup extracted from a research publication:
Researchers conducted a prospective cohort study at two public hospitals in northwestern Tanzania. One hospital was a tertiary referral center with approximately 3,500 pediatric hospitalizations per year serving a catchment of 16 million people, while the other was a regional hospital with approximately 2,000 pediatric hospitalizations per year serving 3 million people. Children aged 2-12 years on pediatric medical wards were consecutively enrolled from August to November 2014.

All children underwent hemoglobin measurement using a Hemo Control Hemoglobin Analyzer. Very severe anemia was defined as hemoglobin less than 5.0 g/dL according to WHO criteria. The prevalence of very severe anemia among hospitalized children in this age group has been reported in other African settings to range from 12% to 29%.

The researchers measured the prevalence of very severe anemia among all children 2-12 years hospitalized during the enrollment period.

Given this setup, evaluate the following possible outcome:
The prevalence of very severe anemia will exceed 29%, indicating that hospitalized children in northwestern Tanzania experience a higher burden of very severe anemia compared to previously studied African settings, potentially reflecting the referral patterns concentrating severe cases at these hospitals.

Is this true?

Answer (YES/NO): NO